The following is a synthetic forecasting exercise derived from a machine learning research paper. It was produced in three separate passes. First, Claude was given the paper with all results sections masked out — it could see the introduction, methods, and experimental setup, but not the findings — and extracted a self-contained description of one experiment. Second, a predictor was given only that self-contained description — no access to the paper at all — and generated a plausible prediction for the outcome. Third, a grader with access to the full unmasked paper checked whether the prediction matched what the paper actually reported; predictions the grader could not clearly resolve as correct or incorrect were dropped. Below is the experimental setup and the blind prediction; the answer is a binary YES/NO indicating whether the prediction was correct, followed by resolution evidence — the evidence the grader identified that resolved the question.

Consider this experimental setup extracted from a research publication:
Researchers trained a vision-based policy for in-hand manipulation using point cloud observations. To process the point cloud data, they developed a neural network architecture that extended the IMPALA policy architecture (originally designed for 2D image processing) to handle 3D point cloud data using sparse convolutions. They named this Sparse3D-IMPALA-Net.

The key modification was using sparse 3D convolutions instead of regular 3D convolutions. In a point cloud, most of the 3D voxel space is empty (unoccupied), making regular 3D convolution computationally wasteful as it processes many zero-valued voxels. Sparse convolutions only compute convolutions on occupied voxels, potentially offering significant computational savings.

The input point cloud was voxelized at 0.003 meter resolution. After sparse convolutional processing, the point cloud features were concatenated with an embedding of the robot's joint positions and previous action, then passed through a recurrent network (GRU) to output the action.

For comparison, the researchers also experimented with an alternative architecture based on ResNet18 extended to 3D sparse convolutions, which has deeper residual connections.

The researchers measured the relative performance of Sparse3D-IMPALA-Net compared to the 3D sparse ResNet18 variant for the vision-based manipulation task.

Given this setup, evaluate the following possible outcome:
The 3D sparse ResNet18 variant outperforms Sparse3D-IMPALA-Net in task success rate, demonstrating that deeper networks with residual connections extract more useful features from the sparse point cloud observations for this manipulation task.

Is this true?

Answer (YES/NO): NO